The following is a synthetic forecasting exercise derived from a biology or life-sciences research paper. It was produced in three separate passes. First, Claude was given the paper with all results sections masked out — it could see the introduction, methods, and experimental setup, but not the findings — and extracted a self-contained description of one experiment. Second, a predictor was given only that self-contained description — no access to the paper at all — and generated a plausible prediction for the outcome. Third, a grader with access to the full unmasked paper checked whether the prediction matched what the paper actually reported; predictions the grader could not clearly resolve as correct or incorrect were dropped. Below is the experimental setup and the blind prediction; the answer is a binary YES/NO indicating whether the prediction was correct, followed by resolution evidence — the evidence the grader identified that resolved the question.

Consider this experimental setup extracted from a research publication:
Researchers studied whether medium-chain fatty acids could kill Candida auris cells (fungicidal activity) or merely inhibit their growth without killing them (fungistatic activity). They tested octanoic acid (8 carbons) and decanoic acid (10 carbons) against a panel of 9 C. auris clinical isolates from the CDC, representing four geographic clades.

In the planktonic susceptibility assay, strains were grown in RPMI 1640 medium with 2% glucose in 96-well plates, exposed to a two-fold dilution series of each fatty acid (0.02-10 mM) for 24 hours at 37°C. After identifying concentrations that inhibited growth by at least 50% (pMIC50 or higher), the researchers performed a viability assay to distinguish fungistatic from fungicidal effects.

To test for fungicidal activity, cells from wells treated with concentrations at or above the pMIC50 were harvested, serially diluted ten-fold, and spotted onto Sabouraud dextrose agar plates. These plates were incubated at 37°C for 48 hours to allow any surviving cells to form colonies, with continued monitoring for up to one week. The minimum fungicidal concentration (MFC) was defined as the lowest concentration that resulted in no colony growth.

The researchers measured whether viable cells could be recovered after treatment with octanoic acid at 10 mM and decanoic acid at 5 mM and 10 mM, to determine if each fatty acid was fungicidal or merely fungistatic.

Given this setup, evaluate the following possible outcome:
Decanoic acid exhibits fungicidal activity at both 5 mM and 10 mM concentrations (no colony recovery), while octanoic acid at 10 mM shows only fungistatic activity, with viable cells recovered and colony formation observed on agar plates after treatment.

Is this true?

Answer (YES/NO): NO